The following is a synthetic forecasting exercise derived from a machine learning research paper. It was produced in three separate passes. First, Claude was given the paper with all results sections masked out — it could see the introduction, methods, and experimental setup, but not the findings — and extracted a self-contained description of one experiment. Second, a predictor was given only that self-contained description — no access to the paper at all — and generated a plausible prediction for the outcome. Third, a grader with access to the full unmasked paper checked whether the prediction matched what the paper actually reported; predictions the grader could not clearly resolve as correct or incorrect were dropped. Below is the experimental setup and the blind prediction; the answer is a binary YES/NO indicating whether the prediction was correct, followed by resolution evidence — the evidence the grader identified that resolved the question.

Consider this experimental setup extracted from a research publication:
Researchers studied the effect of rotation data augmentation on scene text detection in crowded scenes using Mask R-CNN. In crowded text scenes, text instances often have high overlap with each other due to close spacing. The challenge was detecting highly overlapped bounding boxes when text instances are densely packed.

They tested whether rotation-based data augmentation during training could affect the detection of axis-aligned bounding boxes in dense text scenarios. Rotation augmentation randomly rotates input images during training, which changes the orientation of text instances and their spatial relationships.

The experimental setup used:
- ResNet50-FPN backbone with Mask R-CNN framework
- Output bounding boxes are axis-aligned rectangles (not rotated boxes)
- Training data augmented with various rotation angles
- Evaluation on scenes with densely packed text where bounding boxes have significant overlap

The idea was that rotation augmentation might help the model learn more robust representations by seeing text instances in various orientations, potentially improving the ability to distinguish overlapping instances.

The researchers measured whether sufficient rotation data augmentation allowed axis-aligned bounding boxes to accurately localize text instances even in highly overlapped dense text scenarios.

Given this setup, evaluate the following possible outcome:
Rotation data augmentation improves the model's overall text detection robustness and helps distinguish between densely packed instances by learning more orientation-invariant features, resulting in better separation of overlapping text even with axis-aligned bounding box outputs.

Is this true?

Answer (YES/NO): YES